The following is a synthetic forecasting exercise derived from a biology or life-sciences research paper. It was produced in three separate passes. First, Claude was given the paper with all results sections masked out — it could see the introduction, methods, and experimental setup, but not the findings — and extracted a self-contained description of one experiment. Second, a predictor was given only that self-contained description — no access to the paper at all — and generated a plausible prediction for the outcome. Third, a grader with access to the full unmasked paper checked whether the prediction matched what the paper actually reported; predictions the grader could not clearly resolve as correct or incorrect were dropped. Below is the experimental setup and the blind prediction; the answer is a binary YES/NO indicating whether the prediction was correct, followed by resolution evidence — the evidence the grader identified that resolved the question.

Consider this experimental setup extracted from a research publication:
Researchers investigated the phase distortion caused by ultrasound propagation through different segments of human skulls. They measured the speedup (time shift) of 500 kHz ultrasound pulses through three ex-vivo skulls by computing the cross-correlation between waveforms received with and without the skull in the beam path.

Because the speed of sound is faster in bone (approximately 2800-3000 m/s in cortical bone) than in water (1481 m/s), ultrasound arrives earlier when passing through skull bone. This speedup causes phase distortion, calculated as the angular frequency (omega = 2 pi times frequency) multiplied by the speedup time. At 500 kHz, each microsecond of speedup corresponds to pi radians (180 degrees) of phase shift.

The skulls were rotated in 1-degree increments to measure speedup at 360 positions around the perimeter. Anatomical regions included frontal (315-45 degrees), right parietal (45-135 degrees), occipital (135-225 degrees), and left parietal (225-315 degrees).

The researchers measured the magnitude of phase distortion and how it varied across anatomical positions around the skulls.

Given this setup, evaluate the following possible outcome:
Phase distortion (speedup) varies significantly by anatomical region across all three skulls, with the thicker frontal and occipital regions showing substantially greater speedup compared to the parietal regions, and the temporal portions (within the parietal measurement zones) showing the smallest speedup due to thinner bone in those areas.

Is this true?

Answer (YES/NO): NO